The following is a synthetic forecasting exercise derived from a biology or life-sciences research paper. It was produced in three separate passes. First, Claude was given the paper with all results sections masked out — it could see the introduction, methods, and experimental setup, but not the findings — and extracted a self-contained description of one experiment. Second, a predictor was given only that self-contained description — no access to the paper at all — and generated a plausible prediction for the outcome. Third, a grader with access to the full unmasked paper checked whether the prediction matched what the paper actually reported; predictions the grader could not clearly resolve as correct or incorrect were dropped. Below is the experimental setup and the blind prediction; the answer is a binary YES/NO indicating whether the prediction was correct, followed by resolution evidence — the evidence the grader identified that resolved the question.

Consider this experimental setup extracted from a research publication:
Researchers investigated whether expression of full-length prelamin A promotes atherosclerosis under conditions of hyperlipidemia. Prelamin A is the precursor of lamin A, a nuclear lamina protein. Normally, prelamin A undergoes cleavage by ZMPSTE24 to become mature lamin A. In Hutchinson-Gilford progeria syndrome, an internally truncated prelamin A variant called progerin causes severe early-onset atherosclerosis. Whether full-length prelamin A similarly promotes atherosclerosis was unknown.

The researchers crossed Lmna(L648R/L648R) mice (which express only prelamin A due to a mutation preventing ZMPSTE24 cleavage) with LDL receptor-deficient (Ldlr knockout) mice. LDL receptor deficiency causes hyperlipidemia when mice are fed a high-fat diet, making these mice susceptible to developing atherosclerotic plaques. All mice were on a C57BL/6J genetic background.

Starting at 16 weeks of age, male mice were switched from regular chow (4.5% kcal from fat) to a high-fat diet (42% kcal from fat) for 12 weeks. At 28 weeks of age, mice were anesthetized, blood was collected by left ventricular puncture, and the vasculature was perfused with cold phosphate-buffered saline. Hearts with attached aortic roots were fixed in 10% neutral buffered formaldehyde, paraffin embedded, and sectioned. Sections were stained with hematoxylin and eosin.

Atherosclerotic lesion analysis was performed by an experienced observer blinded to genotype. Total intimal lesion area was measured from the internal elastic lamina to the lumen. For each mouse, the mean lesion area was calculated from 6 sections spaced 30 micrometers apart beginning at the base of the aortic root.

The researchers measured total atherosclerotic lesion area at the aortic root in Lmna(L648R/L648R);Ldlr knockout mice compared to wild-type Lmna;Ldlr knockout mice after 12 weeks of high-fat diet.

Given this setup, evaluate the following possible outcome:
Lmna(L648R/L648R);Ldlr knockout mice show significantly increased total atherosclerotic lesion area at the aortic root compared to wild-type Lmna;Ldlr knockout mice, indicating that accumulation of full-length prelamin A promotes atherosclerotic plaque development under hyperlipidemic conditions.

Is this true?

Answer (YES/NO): NO